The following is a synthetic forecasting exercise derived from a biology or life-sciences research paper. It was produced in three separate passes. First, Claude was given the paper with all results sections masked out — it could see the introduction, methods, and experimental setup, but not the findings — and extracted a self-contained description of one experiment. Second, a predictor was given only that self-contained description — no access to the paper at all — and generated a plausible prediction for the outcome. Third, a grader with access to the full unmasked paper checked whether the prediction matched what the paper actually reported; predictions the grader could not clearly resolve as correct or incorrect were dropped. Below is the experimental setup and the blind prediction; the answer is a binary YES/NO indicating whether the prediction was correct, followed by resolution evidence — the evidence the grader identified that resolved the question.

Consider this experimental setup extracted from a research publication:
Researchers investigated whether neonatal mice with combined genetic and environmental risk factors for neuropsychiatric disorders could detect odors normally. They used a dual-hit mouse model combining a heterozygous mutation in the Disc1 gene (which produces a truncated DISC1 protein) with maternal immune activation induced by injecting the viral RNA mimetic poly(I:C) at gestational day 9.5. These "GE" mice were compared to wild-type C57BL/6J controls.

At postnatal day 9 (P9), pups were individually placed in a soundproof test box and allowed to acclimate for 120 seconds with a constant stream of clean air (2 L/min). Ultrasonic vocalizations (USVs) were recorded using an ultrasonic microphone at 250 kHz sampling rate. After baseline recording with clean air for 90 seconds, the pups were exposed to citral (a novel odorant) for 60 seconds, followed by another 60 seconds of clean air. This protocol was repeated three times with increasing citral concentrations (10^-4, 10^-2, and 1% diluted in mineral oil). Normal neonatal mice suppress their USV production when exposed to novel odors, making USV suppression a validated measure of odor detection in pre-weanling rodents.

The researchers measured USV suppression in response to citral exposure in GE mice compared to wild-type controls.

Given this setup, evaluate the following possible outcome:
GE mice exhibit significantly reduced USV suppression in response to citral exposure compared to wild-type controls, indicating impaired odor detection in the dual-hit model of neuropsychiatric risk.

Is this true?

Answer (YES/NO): NO